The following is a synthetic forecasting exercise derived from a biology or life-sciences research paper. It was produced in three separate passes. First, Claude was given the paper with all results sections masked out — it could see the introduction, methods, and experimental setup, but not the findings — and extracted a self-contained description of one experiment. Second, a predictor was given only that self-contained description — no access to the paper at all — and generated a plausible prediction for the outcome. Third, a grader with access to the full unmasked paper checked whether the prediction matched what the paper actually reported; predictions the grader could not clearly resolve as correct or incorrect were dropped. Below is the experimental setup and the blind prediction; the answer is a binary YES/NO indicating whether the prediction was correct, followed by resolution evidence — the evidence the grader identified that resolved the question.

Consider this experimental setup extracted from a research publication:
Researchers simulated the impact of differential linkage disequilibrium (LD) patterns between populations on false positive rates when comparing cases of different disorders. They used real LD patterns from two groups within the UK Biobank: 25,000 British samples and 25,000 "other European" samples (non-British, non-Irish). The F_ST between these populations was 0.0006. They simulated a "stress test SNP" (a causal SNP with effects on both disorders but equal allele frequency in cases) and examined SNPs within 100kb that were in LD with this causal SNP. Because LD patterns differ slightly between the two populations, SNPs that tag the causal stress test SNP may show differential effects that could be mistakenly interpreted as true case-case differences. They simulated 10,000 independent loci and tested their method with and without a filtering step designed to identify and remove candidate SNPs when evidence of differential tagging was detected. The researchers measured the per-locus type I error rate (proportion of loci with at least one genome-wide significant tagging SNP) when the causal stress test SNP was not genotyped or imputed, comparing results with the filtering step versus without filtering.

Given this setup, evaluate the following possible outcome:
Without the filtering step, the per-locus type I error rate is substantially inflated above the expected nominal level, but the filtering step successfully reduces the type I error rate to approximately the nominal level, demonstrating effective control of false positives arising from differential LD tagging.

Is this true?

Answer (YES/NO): NO